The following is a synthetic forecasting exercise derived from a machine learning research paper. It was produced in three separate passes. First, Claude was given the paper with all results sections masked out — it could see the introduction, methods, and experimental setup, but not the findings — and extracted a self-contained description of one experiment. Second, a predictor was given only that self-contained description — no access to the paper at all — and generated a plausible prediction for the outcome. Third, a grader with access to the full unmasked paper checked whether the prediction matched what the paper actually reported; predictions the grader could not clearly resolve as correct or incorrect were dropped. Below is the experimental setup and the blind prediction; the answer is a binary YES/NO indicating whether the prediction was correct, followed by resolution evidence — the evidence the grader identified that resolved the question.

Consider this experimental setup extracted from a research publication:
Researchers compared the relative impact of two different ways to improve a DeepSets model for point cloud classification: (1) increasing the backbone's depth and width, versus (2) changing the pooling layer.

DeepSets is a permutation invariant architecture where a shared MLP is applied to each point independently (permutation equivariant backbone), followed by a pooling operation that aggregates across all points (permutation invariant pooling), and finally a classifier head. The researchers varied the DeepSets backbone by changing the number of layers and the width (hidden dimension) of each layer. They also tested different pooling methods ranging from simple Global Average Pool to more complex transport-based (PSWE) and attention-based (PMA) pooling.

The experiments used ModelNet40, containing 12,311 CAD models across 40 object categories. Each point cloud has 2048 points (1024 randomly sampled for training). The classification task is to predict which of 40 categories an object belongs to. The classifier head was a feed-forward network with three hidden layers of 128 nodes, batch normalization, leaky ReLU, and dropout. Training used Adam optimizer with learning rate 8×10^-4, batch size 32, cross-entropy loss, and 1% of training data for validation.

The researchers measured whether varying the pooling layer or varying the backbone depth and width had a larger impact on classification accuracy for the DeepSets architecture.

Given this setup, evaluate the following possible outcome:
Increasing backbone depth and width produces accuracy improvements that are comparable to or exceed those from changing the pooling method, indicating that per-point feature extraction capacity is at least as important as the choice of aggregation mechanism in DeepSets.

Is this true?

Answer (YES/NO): NO